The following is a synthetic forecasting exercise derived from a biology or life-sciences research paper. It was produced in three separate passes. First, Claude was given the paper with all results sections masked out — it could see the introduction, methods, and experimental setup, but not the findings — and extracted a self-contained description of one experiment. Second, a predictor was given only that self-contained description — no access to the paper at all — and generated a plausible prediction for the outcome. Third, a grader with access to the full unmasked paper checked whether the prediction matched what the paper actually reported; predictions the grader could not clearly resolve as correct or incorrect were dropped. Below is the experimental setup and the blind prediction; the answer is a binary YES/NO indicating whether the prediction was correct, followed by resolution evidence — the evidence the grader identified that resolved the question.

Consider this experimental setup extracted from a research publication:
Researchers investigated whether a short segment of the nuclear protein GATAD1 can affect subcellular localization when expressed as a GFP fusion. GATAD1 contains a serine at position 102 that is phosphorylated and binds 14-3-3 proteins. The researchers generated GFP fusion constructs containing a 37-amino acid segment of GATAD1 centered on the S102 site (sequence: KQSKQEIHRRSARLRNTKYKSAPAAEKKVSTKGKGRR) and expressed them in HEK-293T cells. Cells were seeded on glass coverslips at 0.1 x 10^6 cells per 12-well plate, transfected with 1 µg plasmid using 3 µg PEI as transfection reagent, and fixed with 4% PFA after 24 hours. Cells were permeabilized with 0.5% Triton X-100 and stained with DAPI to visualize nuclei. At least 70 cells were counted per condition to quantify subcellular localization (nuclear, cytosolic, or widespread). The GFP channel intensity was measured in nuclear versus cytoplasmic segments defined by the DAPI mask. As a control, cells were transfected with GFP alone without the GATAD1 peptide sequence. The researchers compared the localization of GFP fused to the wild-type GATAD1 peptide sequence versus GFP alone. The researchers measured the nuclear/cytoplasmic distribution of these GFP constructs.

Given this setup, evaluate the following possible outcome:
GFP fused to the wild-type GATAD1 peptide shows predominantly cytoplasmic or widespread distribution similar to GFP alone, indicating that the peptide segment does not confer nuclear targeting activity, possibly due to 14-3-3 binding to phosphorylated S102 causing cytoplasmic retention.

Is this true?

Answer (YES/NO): NO